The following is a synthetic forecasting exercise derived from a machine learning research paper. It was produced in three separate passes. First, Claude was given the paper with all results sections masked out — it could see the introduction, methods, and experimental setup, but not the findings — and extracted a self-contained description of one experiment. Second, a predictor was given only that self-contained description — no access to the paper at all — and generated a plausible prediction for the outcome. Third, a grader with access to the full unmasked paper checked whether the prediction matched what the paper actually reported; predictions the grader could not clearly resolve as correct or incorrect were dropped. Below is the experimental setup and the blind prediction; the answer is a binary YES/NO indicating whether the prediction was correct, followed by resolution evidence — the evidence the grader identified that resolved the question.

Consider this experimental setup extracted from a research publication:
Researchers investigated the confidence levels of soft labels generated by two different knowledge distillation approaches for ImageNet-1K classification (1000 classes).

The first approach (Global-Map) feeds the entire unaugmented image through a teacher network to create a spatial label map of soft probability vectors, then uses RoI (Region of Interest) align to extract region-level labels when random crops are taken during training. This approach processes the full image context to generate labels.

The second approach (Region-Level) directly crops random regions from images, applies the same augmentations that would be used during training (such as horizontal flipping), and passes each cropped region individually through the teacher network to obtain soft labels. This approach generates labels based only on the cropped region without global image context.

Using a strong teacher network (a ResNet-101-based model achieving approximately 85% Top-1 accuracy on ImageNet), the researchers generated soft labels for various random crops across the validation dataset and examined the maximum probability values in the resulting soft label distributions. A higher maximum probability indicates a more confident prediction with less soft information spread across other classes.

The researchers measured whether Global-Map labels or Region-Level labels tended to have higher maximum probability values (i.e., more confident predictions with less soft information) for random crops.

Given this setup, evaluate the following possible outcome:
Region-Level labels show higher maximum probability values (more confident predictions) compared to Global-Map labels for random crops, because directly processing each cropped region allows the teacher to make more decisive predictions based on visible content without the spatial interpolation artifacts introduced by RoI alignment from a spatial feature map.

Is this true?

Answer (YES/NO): NO